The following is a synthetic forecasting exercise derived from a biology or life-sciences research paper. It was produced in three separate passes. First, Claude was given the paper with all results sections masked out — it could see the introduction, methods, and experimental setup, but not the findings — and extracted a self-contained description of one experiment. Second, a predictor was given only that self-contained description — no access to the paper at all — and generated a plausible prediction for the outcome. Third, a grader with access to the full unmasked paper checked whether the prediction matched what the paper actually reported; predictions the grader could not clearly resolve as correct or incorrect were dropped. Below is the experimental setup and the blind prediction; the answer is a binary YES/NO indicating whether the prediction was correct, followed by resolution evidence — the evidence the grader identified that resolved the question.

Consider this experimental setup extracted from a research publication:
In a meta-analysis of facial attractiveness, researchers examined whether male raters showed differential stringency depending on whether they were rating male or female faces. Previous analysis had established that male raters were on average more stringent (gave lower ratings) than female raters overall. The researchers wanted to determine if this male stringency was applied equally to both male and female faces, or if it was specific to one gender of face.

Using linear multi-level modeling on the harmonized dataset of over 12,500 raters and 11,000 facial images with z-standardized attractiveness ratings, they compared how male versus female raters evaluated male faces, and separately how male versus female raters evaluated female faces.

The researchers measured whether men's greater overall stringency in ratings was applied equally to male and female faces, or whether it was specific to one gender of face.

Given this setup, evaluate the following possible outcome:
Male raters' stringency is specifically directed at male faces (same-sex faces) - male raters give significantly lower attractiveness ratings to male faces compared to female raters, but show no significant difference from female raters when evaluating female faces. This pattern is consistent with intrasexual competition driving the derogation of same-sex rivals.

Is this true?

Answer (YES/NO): NO